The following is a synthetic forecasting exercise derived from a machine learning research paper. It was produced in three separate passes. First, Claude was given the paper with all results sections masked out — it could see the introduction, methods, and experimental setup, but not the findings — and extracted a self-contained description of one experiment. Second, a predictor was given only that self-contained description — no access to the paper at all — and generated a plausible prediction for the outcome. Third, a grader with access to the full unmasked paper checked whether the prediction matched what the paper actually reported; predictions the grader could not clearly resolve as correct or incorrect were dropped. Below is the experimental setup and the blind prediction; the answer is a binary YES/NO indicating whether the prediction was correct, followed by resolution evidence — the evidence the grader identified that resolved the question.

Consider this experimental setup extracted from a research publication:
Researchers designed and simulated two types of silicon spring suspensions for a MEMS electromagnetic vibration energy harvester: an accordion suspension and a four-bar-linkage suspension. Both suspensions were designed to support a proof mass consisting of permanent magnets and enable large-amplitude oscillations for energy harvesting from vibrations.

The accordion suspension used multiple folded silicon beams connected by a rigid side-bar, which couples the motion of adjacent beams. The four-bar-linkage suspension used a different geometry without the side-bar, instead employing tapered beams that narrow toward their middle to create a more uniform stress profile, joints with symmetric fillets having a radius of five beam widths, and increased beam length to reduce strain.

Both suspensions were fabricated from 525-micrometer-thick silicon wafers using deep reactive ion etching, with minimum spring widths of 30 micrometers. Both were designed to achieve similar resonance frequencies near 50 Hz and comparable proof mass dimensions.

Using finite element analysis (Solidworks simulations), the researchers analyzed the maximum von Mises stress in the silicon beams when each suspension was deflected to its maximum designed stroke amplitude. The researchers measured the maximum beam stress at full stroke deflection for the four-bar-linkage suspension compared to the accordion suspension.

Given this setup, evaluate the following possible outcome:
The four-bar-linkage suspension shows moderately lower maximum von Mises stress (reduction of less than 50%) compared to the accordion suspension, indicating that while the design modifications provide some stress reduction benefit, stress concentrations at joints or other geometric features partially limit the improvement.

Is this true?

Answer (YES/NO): NO